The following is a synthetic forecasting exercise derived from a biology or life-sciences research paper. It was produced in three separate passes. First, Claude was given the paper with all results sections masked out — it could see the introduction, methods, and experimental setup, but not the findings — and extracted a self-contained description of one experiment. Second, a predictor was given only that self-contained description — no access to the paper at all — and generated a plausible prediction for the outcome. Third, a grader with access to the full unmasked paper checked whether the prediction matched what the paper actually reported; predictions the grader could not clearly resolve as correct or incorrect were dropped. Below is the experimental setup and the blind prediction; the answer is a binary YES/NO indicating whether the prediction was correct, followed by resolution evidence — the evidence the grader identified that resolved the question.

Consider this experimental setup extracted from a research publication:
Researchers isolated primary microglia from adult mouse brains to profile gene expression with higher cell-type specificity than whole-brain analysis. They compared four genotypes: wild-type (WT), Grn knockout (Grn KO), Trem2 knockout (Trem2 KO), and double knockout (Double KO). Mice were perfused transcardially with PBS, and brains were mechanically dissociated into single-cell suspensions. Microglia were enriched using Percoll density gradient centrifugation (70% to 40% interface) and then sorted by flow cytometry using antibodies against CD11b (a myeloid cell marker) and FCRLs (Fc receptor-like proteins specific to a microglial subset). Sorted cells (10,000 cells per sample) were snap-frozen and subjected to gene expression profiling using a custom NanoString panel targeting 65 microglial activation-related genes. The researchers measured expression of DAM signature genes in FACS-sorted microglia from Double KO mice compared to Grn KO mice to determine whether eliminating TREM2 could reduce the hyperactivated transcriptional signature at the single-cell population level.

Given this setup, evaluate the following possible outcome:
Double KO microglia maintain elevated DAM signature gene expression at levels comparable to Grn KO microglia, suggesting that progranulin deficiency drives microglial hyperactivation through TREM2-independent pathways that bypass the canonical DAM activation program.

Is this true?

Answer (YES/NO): NO